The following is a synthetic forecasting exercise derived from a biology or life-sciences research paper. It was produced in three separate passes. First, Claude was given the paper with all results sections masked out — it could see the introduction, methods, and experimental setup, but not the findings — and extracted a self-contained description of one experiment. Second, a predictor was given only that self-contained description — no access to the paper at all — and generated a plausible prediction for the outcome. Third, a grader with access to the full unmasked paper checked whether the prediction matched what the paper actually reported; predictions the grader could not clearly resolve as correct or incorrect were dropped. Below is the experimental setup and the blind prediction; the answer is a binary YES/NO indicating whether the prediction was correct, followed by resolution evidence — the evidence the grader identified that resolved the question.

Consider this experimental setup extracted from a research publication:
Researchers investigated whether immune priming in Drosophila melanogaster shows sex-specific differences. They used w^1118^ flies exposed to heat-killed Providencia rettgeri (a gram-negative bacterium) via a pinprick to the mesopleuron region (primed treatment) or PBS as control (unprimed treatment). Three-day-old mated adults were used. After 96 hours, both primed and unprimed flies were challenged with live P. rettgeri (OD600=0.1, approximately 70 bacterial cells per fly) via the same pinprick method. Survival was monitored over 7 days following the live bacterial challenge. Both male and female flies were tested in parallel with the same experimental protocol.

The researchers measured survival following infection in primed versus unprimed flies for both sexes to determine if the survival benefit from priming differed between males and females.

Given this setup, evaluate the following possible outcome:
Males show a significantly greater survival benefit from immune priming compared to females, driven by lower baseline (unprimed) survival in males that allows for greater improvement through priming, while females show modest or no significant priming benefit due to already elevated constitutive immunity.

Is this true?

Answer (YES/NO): NO